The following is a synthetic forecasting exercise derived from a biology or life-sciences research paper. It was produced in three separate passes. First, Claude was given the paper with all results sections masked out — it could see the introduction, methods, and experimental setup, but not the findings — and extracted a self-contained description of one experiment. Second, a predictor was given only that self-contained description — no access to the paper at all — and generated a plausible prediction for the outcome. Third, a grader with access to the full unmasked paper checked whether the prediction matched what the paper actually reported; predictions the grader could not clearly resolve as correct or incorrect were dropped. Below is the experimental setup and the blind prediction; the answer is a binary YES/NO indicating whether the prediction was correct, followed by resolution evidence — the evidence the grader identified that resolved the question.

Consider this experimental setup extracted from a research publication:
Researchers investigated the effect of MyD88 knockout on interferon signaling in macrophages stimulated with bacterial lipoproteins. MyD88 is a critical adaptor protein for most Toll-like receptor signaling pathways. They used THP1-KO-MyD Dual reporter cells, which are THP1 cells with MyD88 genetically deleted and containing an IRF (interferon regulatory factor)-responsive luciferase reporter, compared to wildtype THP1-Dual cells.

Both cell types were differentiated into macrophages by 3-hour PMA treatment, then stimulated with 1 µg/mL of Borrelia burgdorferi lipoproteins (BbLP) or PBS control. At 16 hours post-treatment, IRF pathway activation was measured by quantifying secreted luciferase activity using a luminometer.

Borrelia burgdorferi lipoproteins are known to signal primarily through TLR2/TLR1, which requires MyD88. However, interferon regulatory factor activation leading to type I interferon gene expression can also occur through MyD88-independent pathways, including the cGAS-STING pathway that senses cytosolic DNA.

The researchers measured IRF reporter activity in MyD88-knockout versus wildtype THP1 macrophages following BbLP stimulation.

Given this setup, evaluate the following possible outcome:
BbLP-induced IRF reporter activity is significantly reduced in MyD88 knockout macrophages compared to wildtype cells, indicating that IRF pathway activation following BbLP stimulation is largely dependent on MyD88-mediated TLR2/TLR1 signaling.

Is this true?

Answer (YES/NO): YES